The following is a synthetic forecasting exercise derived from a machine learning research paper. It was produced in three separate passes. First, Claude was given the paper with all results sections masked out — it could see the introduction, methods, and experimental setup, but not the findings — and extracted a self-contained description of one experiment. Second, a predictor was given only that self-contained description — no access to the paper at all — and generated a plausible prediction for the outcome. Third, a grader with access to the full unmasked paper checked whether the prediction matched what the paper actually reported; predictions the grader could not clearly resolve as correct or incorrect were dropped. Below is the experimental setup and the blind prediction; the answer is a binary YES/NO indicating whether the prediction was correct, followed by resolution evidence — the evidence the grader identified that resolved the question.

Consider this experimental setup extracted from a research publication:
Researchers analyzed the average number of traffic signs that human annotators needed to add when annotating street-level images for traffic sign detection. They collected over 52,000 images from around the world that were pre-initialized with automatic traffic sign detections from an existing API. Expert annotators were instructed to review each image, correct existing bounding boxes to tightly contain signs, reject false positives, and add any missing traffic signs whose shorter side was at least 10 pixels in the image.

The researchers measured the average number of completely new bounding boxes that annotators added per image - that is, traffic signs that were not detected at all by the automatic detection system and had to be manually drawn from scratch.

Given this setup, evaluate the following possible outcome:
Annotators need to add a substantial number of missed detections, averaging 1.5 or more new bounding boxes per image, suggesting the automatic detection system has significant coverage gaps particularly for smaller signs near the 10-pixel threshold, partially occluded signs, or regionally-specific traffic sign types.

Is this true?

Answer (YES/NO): YES